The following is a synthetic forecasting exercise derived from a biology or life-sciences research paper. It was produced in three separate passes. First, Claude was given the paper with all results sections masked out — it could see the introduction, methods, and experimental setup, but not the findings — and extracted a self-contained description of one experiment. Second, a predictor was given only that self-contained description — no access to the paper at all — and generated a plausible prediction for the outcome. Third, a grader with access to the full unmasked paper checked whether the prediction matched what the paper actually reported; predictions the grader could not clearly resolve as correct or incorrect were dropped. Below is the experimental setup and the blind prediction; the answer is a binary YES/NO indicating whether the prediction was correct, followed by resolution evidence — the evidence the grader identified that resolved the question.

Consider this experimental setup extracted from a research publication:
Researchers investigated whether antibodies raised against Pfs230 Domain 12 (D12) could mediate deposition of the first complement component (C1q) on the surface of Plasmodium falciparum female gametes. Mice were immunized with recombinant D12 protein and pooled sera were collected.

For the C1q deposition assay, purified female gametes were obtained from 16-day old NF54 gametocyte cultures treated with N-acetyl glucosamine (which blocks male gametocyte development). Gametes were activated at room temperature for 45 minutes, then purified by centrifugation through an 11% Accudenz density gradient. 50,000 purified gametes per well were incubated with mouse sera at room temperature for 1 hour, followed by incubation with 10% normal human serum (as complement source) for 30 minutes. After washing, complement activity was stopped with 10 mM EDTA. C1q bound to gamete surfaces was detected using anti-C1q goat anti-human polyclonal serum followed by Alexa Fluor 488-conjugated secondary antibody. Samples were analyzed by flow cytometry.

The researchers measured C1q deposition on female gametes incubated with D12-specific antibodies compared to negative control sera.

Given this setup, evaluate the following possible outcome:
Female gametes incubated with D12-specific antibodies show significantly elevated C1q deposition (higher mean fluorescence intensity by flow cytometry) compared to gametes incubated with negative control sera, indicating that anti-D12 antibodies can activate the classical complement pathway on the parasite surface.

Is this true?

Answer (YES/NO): YES